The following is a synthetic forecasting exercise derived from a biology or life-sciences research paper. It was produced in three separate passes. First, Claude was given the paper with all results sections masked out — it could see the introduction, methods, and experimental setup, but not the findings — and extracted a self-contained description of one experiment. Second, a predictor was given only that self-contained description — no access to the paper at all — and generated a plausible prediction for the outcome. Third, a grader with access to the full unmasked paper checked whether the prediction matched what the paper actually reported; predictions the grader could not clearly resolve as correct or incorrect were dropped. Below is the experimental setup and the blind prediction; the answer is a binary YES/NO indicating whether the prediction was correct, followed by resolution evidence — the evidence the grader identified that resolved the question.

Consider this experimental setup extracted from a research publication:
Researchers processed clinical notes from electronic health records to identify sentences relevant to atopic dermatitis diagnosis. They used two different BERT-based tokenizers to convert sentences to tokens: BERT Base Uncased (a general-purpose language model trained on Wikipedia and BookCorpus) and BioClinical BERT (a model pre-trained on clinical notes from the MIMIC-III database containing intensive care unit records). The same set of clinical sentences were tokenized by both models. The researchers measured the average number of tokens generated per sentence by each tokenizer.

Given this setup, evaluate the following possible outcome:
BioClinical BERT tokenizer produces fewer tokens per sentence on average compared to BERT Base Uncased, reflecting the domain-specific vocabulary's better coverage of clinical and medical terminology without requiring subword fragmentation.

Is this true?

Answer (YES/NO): NO